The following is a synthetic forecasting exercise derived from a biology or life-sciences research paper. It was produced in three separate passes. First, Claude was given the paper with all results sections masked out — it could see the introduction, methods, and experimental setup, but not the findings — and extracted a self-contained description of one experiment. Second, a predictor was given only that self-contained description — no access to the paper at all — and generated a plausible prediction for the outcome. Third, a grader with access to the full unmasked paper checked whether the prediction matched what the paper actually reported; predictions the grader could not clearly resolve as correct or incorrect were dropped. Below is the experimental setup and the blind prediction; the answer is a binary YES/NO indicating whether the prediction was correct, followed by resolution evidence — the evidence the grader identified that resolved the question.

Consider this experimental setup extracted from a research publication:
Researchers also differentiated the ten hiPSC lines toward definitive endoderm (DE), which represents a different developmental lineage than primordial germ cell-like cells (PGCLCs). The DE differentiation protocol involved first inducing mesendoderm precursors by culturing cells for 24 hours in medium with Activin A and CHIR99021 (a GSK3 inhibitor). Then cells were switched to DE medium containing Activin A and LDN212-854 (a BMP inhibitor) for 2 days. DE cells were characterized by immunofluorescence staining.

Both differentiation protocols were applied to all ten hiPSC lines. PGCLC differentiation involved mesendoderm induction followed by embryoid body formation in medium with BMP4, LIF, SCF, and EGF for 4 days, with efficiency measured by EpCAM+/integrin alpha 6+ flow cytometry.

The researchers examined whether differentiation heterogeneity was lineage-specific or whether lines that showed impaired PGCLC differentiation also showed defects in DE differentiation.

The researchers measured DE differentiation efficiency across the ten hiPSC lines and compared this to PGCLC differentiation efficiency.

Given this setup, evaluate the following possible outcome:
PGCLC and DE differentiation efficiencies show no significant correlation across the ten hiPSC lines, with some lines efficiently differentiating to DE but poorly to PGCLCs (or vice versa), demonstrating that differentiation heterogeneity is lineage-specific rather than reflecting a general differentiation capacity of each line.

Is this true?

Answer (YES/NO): NO